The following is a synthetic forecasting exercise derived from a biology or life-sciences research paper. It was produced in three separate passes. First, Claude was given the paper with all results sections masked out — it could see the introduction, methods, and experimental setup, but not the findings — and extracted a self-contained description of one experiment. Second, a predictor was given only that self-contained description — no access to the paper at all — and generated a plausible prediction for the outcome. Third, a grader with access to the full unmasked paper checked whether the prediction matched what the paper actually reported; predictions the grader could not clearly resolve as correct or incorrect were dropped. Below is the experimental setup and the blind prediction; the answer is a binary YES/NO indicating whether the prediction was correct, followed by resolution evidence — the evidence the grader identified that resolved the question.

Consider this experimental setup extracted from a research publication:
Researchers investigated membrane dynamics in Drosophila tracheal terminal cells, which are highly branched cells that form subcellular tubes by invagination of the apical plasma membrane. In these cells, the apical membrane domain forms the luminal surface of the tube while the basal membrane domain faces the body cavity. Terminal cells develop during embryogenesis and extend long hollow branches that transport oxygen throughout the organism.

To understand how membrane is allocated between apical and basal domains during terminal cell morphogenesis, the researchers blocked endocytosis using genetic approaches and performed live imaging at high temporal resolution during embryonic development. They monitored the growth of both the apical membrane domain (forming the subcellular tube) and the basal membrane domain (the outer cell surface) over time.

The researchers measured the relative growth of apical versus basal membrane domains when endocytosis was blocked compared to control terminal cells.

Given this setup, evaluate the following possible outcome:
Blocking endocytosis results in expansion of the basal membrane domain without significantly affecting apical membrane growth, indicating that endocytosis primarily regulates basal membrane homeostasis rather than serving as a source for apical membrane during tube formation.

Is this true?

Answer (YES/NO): NO